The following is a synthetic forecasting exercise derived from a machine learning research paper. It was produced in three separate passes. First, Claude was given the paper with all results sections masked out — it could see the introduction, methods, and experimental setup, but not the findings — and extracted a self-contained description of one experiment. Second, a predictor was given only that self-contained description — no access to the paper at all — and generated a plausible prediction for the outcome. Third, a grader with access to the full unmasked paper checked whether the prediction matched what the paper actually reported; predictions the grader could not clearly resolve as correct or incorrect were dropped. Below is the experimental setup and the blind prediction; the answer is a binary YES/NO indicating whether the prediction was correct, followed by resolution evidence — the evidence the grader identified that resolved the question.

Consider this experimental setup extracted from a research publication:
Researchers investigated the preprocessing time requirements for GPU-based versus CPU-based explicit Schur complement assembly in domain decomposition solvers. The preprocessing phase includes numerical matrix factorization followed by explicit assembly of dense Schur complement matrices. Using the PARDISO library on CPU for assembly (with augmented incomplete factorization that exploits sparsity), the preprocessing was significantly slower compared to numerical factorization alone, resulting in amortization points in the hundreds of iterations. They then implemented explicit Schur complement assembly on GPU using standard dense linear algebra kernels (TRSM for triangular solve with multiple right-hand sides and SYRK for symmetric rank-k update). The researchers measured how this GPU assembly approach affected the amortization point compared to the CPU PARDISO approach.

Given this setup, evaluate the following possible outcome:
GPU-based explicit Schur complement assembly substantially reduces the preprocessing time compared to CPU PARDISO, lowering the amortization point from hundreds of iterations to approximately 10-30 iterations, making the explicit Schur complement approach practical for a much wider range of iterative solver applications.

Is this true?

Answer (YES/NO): YES